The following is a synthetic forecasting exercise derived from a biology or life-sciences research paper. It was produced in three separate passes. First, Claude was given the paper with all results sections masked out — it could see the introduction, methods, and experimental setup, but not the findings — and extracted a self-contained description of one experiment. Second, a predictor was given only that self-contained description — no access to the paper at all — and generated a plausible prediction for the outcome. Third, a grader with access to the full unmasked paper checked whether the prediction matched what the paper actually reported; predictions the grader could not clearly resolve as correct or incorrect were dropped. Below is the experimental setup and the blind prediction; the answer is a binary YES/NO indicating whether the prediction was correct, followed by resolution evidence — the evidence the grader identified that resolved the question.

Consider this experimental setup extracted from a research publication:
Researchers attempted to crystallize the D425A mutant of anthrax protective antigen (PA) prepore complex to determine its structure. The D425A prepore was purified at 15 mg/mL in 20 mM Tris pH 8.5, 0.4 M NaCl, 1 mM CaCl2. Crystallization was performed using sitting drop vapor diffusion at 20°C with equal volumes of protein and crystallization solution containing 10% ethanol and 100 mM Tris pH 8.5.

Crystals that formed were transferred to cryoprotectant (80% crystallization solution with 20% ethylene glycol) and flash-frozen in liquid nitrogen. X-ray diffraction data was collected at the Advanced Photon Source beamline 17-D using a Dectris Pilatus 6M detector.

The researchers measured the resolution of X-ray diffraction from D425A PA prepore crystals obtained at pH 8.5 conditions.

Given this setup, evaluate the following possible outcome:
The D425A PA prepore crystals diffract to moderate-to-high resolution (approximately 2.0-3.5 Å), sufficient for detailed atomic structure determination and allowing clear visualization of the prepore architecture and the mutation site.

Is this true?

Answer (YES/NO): NO